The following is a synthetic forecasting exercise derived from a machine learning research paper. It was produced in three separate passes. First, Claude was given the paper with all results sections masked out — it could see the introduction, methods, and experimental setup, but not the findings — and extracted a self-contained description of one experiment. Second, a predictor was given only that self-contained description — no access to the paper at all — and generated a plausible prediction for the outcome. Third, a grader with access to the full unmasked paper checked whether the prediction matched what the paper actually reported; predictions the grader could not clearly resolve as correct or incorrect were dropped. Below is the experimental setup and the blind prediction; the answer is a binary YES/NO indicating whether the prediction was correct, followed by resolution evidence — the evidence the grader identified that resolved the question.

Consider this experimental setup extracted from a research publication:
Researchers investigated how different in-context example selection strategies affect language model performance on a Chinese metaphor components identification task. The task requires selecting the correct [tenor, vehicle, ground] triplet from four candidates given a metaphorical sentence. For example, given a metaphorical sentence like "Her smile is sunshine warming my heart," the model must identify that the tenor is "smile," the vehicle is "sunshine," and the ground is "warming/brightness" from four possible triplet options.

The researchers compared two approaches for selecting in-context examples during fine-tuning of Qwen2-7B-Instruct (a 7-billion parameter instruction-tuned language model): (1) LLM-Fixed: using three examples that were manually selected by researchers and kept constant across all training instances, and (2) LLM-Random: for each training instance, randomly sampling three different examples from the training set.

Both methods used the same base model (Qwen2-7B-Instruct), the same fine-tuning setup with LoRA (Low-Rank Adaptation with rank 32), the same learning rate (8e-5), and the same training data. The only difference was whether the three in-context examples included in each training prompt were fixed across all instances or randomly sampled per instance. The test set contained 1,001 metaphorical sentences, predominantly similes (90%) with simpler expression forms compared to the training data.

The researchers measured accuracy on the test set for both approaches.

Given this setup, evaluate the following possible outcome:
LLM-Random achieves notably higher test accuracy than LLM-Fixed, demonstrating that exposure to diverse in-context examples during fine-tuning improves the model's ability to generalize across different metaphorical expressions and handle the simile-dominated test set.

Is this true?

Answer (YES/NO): NO